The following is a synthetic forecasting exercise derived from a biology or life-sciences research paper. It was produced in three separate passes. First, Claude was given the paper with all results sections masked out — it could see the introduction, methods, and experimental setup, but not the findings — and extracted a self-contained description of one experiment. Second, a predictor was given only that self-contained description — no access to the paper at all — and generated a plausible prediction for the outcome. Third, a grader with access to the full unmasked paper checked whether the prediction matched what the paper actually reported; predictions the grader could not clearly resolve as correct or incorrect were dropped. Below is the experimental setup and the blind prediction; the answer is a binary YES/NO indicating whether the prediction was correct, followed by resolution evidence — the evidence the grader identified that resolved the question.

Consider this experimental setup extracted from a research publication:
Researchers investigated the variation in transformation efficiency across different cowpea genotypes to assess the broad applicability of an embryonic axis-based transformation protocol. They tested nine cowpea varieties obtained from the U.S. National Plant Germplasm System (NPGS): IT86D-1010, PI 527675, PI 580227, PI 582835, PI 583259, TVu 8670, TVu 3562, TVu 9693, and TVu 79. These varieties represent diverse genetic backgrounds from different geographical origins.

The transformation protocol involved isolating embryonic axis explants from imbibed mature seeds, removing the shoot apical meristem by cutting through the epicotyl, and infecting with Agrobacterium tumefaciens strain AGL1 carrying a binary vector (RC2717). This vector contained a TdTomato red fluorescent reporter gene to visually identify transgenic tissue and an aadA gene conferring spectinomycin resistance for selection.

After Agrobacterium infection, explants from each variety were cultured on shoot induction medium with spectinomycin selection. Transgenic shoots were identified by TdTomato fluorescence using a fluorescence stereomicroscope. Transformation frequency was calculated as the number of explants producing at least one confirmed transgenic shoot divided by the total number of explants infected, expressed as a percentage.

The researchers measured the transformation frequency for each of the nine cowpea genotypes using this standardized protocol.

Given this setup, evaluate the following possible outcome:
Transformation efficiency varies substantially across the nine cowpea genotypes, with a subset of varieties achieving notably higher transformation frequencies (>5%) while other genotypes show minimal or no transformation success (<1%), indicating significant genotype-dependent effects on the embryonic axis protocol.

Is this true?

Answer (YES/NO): NO